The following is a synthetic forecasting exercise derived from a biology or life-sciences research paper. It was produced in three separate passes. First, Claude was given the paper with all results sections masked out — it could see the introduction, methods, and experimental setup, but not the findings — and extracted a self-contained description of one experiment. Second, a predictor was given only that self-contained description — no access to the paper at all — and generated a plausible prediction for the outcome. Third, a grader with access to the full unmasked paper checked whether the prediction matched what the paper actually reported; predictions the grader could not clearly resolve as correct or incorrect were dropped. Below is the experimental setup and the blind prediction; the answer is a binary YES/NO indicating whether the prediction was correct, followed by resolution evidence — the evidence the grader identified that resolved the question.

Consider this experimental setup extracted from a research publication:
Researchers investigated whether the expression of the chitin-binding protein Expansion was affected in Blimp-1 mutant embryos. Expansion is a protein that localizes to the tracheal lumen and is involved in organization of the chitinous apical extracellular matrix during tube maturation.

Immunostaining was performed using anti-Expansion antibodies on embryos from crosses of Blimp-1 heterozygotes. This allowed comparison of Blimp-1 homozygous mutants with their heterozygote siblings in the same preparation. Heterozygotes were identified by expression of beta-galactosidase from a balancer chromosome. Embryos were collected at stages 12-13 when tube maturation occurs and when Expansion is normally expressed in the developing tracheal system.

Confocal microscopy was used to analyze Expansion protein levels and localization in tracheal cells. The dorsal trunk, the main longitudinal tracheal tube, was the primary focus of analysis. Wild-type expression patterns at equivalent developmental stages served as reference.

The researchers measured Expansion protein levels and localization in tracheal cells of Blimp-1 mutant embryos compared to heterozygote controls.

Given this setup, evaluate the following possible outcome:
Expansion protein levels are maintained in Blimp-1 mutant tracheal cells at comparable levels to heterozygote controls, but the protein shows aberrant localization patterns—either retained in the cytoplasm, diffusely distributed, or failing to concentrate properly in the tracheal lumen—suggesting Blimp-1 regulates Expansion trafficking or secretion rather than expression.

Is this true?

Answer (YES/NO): NO